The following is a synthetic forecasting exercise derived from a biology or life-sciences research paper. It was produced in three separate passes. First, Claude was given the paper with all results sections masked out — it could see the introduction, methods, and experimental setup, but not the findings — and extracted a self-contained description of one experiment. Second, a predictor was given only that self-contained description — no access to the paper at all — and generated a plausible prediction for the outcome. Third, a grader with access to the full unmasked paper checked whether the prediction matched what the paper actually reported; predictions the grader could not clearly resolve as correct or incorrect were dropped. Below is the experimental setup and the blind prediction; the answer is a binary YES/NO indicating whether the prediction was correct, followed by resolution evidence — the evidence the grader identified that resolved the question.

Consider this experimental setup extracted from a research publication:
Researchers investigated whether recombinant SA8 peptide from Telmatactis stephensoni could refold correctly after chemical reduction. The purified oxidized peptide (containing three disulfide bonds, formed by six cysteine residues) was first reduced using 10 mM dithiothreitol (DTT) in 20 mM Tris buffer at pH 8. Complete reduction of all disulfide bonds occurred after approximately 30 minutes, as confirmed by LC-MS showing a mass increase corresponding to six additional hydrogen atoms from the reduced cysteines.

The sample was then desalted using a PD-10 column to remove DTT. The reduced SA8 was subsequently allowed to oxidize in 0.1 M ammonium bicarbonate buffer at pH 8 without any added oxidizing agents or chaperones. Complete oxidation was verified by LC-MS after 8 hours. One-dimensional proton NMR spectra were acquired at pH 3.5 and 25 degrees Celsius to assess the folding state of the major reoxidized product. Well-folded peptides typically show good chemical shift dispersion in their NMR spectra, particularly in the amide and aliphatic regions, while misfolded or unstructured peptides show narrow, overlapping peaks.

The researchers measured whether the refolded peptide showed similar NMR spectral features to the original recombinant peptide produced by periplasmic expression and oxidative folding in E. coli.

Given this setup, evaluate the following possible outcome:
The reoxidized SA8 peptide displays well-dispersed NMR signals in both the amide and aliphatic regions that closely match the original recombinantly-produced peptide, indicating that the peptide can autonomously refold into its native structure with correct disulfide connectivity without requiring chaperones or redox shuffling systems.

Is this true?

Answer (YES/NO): NO